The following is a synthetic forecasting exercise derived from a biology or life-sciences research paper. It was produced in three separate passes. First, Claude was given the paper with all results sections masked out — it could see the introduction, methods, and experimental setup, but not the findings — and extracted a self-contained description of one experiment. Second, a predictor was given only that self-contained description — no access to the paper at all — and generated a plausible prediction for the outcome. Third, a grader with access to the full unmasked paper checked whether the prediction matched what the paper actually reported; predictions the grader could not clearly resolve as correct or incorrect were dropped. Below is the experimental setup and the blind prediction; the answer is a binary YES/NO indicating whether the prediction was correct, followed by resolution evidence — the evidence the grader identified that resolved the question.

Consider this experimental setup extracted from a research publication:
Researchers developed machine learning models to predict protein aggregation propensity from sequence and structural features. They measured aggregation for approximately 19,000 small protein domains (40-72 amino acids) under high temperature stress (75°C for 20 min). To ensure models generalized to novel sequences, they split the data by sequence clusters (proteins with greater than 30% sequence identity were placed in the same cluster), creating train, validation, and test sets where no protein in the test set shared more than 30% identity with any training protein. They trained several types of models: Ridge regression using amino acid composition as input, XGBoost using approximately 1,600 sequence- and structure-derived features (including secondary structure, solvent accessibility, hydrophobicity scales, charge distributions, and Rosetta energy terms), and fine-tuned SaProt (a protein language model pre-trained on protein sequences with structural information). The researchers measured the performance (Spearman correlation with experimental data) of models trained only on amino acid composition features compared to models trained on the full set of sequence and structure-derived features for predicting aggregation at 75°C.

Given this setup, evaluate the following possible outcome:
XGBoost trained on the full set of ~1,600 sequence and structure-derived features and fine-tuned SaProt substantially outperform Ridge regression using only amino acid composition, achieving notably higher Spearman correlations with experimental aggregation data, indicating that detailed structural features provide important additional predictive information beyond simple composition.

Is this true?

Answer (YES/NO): YES